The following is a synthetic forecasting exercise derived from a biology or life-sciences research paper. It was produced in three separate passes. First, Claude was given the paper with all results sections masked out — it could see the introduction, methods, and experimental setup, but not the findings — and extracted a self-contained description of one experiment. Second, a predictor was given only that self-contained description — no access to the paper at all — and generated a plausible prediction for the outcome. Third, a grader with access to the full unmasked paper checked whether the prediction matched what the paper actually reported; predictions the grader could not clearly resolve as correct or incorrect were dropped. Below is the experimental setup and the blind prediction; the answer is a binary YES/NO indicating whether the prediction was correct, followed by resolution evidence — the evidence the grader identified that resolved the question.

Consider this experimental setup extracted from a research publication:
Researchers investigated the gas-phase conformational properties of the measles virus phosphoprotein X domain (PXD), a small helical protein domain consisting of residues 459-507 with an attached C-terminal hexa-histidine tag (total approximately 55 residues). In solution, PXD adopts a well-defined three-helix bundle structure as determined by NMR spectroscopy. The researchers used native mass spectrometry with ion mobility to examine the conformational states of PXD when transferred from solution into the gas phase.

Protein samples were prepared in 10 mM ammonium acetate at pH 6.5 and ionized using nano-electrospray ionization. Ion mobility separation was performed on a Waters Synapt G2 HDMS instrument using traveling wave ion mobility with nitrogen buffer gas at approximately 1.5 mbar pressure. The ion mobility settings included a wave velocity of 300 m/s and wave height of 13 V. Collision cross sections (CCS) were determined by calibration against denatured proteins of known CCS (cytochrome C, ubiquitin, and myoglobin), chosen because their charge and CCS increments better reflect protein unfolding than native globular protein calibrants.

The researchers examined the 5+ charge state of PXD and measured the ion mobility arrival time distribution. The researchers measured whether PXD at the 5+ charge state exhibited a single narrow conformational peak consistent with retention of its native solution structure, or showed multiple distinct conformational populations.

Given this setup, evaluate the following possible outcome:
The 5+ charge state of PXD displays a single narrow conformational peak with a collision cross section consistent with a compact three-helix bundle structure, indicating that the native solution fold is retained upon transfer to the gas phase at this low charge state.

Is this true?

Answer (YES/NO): NO